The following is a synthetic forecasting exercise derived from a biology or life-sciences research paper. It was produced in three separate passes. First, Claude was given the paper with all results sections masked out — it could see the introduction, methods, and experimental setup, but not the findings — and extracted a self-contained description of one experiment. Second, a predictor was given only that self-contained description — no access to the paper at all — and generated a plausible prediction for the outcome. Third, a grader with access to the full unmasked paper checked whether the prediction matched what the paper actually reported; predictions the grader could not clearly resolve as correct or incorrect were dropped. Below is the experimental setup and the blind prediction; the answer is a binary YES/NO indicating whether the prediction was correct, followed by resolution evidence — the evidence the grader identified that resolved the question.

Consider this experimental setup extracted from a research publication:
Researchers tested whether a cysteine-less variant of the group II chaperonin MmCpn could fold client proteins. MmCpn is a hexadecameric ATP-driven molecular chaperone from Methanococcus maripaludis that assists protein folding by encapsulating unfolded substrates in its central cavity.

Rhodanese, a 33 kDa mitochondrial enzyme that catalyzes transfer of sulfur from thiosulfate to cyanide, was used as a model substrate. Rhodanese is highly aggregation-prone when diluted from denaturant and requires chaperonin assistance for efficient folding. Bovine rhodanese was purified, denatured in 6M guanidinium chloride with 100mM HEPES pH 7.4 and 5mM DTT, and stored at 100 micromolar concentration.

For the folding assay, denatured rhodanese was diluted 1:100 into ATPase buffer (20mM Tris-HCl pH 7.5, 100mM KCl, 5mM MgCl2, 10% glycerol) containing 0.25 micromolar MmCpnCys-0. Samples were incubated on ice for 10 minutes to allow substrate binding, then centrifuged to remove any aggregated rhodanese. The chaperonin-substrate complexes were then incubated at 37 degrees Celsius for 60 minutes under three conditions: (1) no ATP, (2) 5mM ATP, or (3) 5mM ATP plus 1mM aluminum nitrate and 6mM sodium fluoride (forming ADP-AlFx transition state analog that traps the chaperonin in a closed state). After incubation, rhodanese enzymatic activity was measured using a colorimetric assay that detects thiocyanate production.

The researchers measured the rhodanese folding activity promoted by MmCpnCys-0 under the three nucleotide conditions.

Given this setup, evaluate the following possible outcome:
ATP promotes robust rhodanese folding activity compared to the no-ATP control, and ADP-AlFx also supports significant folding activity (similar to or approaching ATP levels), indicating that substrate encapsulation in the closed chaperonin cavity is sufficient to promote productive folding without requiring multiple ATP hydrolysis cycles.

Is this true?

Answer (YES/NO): YES